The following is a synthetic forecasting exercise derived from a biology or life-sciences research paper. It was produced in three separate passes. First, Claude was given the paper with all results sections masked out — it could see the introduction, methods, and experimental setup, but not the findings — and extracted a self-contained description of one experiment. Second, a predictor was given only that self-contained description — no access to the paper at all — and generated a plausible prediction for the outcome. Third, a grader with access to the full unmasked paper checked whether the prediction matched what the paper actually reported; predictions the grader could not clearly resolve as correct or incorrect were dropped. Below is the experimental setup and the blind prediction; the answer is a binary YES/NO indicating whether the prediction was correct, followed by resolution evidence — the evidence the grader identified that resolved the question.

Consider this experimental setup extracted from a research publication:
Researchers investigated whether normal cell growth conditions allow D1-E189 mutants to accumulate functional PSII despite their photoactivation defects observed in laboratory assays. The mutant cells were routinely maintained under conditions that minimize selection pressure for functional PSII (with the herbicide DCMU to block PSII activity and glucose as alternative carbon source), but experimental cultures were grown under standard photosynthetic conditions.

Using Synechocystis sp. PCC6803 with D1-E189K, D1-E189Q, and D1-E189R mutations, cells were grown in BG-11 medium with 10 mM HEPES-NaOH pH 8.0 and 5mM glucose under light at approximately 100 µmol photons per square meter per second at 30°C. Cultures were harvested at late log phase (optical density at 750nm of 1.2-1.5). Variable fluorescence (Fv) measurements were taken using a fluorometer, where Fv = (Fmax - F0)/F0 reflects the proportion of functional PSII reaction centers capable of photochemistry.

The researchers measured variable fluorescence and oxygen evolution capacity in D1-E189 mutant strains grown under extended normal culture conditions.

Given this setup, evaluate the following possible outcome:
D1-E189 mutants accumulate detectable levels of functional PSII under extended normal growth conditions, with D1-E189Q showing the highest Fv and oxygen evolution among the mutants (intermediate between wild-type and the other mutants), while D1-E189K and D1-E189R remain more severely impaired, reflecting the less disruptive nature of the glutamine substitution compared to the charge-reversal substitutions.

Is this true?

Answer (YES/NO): NO